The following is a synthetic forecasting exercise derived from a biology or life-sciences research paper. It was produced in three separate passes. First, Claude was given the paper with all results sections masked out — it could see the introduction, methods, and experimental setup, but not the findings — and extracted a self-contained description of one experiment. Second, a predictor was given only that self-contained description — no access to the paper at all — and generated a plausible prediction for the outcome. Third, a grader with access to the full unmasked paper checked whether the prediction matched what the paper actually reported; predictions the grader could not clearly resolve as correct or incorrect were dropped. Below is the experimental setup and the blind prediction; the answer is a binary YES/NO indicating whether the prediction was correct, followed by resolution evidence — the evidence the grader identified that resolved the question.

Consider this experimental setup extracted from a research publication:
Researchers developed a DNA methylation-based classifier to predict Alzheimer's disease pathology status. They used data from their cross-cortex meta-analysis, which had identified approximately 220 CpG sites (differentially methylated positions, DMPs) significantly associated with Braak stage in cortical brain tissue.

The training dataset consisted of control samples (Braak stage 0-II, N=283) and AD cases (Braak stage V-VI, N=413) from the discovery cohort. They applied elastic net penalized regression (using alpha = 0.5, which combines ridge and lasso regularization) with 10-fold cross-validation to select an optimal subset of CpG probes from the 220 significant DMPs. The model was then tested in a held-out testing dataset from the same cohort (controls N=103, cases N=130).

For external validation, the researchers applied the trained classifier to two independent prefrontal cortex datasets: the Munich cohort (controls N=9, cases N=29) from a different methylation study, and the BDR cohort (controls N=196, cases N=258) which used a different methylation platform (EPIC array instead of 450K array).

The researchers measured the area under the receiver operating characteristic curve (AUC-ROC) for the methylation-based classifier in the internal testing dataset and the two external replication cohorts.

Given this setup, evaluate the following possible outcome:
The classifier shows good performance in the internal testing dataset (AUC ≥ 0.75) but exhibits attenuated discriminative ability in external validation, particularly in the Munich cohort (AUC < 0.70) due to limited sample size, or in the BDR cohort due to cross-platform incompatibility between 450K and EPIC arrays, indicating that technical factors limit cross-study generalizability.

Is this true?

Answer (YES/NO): NO